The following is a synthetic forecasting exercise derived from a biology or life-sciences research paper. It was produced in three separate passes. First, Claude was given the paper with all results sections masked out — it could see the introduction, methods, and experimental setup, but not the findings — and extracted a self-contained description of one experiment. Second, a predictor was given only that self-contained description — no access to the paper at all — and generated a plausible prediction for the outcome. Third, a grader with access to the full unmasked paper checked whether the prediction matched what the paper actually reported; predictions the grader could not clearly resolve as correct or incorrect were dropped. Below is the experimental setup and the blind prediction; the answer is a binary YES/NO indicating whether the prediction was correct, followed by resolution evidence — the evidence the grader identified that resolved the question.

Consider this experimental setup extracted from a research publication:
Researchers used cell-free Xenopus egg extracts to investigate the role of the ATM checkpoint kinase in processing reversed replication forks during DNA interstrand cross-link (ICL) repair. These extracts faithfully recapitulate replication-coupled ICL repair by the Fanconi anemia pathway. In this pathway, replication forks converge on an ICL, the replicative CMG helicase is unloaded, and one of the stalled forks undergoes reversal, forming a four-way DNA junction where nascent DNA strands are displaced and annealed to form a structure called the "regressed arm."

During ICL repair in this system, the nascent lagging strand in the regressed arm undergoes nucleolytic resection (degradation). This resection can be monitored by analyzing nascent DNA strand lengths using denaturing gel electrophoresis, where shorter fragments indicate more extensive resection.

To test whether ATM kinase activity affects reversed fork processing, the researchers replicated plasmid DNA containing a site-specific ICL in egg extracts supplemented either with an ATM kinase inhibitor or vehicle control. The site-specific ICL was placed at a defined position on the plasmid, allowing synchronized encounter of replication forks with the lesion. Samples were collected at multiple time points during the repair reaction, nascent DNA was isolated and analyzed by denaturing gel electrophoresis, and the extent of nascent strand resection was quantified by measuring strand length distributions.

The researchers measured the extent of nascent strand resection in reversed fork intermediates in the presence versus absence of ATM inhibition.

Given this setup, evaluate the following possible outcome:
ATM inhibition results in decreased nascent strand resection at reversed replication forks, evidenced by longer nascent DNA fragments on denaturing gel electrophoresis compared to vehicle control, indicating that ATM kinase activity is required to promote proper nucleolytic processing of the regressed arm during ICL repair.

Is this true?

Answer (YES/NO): YES